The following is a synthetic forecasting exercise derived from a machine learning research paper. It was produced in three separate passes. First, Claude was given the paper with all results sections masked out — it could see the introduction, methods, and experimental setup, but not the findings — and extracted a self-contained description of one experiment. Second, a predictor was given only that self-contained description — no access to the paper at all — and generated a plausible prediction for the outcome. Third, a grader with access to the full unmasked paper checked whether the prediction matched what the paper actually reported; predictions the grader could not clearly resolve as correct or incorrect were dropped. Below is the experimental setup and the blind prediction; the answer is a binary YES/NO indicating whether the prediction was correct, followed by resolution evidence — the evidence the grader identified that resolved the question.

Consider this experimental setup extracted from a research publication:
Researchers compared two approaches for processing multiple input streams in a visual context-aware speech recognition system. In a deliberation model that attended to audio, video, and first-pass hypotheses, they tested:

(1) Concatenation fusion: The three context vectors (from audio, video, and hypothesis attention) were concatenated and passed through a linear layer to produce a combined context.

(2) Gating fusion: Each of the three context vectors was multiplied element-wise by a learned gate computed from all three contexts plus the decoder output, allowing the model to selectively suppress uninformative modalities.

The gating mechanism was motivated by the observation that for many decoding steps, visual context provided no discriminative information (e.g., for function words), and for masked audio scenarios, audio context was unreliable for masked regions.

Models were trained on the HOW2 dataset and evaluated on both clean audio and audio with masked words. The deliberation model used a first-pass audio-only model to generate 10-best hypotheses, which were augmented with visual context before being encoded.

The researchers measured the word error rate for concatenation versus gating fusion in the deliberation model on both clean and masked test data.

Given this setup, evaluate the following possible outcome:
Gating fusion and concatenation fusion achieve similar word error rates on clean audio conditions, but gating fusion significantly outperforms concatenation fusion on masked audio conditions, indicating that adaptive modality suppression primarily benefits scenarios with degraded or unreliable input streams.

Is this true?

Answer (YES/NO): NO